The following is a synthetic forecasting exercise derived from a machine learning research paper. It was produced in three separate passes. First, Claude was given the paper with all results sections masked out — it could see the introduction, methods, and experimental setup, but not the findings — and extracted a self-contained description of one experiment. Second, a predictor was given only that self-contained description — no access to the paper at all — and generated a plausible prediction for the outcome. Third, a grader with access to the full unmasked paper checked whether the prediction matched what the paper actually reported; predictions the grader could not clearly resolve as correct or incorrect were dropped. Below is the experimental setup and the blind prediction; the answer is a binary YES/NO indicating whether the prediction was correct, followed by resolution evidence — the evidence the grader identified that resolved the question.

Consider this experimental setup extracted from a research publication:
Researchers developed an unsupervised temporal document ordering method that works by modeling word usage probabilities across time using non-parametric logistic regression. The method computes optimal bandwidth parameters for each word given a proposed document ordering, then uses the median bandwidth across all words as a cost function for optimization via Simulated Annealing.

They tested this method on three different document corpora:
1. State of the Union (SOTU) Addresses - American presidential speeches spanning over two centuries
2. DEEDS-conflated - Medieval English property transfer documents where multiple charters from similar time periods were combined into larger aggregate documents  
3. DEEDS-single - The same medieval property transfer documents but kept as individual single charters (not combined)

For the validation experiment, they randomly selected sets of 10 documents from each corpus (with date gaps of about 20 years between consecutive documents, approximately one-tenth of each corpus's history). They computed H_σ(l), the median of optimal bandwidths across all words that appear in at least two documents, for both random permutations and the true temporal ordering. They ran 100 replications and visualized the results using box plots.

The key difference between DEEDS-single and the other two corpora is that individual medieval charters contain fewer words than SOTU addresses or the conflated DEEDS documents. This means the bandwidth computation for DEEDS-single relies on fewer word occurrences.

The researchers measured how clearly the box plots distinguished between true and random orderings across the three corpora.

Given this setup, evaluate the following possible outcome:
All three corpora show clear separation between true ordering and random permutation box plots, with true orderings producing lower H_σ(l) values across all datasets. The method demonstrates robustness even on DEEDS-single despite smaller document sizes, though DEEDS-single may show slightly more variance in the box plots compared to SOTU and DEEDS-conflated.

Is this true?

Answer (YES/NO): NO